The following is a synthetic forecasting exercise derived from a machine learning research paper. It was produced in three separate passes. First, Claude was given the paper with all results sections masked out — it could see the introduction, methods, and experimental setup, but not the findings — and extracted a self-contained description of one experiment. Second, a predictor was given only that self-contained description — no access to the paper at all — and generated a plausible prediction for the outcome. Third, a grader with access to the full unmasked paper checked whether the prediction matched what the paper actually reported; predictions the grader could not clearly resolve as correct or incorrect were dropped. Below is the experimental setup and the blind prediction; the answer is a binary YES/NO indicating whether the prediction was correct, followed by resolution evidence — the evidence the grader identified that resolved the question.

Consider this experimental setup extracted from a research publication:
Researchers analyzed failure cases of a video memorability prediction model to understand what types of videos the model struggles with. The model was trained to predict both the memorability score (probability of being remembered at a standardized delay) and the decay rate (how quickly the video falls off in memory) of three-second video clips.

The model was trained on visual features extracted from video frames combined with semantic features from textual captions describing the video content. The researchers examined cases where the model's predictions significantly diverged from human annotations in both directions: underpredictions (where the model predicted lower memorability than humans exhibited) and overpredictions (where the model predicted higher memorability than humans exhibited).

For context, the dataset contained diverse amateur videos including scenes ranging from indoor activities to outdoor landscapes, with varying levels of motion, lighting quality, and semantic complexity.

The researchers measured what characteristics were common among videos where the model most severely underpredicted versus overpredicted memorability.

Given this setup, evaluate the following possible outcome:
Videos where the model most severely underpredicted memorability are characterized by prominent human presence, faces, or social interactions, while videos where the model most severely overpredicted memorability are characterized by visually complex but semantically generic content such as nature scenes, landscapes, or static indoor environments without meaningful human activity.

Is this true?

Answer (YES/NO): NO